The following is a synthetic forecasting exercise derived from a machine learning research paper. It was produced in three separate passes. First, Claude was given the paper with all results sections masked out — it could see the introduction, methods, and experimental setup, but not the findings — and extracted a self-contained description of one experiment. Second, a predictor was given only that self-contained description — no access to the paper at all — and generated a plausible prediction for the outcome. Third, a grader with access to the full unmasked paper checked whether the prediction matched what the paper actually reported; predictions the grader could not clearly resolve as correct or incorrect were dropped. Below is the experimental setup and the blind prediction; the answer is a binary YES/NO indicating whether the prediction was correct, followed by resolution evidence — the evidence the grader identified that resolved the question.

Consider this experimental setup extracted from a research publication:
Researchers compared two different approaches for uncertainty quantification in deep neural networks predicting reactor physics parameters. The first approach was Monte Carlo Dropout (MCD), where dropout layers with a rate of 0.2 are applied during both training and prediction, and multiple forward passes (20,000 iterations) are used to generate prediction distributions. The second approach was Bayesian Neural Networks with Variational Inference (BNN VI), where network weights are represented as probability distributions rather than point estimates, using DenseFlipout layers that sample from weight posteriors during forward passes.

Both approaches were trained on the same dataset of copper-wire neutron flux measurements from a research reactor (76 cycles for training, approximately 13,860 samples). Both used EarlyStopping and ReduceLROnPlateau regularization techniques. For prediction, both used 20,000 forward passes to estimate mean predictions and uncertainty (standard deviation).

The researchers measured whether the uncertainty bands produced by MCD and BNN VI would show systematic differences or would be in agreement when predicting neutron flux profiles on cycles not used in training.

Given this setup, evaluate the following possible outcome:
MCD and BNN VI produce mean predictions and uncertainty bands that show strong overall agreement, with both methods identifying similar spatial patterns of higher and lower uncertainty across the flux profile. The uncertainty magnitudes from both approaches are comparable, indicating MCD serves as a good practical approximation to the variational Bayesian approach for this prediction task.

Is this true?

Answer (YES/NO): YES